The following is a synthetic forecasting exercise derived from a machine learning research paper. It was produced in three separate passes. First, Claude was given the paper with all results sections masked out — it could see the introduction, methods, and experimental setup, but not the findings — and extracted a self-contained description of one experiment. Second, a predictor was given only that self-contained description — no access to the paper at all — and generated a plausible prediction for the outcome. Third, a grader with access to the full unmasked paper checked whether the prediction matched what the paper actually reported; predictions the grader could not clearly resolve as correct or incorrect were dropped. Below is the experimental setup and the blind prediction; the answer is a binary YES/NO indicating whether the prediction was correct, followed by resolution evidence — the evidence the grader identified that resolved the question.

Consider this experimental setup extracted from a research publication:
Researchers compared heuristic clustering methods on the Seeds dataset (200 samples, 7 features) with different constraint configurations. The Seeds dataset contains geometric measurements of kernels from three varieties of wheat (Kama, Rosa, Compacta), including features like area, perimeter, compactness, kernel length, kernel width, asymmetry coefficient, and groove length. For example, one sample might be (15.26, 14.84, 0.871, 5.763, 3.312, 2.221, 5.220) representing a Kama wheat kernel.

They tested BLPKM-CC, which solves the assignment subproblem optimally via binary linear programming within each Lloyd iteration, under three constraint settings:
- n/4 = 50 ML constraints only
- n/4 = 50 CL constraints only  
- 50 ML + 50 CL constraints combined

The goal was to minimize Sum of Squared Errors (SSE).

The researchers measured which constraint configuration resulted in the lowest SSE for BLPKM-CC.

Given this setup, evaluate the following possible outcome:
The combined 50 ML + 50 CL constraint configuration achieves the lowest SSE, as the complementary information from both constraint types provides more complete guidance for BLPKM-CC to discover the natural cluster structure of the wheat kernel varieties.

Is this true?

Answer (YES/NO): YES